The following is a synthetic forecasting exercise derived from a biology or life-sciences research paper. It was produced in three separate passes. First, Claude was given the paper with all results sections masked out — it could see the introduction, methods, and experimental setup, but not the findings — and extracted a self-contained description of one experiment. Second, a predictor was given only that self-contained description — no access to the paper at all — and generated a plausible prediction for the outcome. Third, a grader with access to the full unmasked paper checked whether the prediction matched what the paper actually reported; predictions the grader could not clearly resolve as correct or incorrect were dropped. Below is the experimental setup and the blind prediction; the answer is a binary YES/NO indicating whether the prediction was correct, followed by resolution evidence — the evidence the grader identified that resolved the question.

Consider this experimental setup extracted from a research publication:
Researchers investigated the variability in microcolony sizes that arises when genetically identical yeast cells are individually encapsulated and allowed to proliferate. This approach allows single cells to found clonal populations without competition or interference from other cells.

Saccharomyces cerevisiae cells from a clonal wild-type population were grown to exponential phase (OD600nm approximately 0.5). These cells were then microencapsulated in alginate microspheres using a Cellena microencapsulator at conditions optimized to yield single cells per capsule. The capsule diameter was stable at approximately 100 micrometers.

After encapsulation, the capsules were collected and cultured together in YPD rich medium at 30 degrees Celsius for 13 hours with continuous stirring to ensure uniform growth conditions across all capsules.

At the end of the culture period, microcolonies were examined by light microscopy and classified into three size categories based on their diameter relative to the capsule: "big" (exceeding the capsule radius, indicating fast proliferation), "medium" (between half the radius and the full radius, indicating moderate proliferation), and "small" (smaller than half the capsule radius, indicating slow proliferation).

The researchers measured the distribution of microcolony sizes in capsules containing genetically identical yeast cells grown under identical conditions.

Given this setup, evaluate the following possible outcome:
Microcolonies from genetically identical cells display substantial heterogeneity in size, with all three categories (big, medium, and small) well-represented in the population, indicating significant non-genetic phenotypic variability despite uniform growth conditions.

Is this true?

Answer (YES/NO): YES